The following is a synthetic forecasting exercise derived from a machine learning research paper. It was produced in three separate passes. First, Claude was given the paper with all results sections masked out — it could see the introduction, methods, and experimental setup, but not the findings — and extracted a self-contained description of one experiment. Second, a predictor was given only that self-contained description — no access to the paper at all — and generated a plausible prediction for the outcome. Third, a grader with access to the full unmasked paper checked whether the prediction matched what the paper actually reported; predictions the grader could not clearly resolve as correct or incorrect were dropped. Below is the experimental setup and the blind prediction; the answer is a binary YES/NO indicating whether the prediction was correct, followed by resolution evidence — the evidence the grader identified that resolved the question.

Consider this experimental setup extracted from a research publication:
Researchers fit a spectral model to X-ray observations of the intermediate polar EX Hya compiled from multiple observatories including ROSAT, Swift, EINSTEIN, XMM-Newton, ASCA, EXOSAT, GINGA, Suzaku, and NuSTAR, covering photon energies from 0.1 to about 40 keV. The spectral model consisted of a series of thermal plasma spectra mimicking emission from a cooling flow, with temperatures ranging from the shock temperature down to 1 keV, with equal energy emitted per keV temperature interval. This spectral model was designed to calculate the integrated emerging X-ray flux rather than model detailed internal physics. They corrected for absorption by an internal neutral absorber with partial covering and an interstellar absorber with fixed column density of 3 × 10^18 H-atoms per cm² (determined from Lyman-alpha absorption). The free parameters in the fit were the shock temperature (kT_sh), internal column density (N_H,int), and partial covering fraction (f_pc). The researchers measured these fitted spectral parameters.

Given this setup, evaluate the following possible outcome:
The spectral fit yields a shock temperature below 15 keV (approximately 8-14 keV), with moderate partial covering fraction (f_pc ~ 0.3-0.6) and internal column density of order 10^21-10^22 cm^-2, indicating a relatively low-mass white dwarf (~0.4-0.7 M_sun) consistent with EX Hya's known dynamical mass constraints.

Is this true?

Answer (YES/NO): NO